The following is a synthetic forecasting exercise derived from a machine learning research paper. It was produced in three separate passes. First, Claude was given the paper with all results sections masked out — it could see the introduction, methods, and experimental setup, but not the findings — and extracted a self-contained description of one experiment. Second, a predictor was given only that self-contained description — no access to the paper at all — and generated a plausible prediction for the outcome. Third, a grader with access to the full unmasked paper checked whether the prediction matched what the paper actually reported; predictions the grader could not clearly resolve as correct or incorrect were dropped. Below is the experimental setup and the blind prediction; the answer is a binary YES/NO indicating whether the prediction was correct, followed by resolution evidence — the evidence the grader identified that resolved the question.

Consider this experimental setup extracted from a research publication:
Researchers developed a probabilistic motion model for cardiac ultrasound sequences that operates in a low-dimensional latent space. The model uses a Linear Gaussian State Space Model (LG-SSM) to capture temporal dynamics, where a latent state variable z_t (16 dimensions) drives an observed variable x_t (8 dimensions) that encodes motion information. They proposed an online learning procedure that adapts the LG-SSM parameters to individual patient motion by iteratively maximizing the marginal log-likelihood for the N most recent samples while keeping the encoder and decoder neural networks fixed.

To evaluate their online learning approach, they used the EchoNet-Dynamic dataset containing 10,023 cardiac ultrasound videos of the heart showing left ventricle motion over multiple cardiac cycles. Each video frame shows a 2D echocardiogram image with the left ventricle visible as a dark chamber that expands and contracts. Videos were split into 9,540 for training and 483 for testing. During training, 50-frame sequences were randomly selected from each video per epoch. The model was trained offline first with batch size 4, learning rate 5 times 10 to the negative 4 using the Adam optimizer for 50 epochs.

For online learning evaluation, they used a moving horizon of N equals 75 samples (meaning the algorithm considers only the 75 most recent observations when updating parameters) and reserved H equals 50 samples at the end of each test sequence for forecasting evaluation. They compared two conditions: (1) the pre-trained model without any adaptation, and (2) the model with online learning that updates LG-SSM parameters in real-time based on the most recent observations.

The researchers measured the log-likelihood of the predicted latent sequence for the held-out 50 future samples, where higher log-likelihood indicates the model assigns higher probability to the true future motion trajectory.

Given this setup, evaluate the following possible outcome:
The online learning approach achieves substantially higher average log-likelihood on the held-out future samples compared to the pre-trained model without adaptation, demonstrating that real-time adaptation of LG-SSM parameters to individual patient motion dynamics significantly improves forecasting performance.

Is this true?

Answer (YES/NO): YES